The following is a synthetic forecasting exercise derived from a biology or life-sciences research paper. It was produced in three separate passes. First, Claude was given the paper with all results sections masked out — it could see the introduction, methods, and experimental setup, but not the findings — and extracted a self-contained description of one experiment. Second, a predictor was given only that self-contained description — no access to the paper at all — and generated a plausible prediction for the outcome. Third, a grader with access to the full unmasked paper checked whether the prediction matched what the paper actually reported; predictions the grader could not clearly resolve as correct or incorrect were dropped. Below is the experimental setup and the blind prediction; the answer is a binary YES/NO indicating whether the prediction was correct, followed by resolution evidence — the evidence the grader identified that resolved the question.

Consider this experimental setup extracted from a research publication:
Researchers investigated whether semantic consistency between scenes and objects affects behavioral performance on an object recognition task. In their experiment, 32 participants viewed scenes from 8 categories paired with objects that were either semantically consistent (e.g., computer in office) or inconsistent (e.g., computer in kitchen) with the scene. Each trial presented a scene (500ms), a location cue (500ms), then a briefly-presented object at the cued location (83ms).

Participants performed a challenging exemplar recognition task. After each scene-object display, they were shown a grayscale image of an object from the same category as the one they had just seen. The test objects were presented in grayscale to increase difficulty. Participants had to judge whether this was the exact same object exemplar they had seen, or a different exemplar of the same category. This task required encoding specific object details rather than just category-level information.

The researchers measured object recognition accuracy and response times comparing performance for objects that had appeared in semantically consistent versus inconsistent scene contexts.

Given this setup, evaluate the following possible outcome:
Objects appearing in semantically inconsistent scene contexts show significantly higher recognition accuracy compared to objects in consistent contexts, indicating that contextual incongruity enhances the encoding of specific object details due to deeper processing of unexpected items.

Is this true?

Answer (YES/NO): NO